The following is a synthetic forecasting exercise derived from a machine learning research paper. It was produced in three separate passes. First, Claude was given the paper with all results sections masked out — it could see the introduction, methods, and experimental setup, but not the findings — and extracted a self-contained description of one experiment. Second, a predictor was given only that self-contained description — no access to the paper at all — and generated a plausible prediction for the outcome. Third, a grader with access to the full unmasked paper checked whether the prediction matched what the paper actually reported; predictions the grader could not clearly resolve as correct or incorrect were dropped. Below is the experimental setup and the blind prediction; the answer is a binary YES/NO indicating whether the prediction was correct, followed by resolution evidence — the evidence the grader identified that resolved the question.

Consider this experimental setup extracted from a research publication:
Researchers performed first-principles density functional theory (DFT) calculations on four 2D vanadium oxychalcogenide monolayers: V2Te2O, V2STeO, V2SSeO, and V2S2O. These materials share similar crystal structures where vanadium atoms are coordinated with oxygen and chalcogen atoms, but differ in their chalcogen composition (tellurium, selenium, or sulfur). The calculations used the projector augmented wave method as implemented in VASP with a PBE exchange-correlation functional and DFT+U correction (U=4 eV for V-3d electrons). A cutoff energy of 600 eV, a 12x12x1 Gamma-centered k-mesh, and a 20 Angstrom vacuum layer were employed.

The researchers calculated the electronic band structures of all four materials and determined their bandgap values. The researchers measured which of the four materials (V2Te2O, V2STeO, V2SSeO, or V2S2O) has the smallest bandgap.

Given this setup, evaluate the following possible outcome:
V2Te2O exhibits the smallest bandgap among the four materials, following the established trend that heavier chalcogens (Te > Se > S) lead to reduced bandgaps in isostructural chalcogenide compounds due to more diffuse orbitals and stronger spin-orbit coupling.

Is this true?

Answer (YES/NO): YES